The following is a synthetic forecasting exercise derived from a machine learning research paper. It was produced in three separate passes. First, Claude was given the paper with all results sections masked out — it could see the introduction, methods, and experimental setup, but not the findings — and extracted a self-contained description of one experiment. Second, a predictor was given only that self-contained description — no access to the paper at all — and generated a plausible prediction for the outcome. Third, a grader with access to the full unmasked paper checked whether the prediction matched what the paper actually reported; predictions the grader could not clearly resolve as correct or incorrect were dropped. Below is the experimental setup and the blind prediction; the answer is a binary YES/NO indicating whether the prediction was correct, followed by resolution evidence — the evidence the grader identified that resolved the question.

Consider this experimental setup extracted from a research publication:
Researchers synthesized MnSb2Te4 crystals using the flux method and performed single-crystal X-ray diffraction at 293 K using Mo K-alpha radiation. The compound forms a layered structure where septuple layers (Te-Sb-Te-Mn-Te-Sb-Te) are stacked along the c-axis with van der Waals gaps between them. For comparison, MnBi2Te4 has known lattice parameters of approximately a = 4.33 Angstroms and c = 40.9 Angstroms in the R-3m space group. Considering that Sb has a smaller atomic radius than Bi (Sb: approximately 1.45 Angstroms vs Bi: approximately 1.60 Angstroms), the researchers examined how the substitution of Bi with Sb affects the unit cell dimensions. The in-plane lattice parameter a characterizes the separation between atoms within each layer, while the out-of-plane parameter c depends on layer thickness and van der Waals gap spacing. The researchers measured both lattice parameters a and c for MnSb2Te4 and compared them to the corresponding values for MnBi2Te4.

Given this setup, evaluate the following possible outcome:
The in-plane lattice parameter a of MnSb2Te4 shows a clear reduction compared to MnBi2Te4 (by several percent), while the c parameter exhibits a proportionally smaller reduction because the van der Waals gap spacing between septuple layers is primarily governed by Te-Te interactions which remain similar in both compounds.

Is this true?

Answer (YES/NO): NO